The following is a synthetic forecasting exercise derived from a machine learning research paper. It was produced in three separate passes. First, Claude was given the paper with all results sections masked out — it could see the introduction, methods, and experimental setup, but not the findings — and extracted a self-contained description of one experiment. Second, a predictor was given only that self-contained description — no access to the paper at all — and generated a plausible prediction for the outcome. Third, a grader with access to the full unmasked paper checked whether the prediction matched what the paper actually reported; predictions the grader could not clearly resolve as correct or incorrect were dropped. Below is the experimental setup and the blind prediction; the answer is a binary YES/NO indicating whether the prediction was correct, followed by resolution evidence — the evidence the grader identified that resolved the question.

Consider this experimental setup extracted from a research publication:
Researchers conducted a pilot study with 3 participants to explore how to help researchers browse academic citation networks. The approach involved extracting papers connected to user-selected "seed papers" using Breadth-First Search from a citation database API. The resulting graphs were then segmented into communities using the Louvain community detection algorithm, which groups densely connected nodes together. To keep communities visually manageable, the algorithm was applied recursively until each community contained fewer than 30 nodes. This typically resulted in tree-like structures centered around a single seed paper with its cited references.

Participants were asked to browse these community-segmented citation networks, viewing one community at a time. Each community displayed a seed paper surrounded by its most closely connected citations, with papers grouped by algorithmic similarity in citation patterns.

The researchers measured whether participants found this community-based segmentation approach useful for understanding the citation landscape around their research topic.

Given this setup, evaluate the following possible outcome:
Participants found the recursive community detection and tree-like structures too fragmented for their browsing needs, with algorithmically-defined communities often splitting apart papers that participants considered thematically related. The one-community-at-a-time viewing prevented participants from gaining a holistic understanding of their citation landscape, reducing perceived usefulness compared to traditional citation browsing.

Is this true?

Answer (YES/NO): YES